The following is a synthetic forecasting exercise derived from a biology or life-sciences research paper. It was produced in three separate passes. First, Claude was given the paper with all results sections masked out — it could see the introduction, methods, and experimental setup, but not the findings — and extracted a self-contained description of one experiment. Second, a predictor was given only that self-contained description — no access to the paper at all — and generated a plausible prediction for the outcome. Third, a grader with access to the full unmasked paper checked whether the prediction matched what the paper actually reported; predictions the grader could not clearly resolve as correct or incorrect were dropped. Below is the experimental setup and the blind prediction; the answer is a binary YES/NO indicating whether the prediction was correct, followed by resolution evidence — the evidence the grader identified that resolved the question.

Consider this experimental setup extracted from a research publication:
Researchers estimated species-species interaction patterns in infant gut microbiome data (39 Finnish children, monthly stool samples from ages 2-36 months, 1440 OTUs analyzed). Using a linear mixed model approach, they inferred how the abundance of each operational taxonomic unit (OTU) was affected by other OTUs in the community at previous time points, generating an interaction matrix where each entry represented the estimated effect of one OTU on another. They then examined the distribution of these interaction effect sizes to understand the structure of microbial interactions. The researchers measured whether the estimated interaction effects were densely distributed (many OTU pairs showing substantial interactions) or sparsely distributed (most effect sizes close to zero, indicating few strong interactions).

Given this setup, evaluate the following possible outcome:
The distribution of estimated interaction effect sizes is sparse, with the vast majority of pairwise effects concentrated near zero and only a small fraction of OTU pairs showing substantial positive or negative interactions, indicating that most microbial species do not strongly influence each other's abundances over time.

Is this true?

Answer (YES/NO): YES